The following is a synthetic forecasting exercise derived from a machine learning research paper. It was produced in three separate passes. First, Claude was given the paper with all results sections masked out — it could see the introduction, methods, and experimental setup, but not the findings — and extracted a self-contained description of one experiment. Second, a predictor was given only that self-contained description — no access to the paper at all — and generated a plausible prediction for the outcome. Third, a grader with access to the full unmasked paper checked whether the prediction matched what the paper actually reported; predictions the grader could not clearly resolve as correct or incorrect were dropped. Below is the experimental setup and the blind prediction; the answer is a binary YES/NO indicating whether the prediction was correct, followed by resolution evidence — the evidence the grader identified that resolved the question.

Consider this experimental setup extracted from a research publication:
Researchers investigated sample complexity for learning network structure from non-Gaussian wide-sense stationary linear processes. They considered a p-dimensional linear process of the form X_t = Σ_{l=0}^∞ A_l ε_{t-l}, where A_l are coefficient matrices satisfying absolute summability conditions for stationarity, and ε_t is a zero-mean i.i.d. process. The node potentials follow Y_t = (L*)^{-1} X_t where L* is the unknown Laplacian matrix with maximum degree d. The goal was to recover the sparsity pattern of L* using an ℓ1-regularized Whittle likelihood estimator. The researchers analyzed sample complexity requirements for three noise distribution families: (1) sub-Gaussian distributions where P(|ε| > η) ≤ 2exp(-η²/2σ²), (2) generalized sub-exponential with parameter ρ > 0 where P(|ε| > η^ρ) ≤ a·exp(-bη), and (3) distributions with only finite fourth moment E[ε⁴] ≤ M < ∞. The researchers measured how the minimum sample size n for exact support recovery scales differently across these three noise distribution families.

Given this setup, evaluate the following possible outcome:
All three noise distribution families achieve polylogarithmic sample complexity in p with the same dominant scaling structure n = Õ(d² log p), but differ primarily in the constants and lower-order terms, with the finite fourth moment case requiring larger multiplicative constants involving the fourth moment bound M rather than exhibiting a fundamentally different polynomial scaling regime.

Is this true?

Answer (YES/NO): NO